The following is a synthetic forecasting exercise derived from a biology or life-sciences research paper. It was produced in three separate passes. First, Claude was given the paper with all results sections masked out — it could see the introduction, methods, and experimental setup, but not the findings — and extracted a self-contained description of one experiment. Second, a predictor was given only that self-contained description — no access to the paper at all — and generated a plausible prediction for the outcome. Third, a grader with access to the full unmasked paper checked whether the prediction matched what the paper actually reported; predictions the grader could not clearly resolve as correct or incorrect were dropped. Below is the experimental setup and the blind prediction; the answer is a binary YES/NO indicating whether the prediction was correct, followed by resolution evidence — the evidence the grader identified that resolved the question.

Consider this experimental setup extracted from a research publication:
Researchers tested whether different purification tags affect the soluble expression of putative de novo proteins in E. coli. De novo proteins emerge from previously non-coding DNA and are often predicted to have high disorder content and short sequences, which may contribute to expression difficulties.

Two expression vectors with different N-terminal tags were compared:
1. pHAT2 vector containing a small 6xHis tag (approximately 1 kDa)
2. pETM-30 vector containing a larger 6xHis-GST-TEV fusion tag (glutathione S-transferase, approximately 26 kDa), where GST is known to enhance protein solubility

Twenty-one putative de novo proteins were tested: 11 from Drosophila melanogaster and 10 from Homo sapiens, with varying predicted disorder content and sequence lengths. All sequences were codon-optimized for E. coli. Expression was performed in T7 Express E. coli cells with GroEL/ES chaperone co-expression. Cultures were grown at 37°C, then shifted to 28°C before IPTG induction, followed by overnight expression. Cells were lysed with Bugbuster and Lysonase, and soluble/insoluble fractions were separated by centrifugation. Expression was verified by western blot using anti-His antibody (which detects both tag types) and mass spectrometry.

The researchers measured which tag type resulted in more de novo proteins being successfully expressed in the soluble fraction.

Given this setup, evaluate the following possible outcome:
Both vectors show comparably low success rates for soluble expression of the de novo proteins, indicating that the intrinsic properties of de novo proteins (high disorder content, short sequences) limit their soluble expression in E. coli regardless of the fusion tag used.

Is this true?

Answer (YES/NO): NO